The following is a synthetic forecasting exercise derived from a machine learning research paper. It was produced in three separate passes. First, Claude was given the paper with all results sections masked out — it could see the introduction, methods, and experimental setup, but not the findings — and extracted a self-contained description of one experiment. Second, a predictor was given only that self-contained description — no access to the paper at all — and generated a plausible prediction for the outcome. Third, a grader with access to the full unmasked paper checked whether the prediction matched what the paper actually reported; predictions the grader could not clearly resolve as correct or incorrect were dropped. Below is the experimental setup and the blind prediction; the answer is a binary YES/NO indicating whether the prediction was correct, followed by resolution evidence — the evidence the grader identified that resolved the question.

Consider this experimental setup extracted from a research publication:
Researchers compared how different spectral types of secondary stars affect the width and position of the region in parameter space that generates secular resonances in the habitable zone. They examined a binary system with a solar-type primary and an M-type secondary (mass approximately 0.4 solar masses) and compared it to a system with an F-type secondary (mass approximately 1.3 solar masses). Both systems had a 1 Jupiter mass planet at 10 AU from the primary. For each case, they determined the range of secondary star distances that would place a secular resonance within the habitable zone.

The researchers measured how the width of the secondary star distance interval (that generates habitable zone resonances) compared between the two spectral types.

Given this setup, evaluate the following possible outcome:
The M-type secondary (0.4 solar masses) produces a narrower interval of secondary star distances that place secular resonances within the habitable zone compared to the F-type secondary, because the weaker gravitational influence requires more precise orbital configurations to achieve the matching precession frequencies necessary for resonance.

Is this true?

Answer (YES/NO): YES